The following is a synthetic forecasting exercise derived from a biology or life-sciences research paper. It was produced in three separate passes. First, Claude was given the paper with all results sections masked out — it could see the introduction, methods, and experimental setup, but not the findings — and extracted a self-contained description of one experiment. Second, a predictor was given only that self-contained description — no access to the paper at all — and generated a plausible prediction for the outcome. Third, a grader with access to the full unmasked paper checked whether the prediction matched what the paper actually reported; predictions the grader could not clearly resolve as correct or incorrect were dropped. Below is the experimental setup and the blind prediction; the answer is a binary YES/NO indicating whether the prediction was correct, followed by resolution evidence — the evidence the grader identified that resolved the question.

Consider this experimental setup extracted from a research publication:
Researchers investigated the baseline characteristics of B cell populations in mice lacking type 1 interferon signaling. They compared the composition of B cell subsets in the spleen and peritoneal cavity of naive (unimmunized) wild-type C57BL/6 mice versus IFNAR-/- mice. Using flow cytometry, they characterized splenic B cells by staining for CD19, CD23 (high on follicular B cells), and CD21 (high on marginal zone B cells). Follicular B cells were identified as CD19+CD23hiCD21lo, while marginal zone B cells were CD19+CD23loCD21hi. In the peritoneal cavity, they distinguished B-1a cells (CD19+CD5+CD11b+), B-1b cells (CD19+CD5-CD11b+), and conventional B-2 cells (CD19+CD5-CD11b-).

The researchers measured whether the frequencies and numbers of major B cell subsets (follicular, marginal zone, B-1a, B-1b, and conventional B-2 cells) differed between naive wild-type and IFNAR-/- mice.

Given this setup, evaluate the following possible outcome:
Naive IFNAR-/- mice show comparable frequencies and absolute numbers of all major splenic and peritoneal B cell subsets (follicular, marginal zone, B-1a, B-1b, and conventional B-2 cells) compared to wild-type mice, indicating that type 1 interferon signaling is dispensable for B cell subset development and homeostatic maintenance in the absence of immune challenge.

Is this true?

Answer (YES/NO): YES